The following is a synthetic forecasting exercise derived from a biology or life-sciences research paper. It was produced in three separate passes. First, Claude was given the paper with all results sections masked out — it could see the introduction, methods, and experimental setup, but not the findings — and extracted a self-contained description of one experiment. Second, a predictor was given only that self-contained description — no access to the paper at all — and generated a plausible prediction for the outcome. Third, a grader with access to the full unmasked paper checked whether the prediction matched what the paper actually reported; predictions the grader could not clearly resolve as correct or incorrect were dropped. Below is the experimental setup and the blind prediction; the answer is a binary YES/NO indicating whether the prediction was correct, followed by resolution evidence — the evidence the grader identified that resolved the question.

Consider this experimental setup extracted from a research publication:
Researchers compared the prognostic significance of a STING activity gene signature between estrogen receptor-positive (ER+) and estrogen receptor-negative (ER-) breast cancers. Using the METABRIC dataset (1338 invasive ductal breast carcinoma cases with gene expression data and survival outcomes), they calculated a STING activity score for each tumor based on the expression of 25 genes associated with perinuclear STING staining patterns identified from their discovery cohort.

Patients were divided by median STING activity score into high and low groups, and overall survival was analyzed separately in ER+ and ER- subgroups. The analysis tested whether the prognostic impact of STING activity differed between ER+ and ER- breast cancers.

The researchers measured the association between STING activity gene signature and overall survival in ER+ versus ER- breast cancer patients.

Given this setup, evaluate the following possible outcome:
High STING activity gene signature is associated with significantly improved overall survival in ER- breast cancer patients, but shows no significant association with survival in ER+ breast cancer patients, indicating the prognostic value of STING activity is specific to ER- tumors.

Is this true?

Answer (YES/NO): NO